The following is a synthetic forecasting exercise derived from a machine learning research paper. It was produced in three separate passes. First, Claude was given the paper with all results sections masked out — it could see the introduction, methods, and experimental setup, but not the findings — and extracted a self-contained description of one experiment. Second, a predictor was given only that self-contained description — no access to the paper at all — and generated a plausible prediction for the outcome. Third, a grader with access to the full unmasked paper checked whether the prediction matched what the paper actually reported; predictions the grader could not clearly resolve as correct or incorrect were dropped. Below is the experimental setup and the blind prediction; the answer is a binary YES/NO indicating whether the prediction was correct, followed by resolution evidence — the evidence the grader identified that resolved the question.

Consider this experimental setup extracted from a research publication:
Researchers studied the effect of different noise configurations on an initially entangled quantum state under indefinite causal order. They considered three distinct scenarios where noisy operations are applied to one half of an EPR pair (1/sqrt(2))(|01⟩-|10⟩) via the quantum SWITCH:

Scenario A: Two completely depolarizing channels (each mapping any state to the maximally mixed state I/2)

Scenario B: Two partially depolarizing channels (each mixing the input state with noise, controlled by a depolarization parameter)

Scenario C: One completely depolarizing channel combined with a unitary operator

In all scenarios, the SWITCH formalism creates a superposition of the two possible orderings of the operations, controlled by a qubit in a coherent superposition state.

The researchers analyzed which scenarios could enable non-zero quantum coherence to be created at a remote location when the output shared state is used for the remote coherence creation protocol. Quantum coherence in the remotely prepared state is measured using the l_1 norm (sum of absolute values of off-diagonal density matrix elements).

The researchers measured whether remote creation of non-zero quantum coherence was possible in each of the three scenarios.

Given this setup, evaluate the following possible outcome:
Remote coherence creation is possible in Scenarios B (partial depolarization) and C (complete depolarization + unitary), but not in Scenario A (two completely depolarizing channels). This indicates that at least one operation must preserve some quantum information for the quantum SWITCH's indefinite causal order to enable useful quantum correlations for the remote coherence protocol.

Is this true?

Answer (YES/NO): NO